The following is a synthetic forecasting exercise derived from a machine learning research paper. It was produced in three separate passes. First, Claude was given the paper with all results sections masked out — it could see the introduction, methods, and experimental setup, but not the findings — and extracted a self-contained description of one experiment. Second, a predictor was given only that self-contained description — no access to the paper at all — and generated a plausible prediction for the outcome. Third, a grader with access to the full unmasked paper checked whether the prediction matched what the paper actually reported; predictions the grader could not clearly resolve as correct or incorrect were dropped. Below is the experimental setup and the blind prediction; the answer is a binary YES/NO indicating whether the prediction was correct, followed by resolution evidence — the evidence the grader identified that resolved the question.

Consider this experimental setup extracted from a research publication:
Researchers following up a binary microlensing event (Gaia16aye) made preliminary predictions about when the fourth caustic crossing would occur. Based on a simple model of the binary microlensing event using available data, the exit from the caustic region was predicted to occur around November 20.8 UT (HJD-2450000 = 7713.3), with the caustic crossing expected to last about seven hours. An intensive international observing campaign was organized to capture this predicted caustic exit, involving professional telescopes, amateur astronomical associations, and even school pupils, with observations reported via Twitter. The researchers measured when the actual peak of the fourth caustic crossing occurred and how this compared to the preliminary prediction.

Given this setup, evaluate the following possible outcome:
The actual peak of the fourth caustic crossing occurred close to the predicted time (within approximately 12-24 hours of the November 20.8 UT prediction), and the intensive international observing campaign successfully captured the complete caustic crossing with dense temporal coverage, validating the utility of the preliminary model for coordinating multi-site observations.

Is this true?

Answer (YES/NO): YES